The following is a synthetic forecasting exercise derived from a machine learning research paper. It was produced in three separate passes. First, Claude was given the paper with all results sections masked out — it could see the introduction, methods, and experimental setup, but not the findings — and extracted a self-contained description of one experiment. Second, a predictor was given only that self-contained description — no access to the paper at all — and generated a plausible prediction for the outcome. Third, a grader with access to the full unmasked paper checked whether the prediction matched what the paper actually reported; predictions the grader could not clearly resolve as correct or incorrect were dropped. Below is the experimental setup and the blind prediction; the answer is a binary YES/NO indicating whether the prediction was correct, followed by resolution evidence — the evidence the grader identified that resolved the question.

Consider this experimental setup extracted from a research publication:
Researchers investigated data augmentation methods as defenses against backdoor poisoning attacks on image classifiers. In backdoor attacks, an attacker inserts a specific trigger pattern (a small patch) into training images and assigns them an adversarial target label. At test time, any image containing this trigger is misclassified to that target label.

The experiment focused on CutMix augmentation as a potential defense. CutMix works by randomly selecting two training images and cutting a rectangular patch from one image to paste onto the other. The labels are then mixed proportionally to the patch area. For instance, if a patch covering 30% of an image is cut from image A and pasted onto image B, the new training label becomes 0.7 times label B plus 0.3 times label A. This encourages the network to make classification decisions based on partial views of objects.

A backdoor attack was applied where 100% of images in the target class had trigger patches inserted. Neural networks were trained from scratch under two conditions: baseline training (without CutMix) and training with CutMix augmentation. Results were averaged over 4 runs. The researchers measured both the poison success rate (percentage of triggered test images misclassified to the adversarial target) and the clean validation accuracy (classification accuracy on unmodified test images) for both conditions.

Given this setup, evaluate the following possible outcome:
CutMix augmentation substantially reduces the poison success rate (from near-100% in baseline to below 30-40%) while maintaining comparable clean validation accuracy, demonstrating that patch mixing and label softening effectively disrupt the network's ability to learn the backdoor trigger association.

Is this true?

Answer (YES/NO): YES